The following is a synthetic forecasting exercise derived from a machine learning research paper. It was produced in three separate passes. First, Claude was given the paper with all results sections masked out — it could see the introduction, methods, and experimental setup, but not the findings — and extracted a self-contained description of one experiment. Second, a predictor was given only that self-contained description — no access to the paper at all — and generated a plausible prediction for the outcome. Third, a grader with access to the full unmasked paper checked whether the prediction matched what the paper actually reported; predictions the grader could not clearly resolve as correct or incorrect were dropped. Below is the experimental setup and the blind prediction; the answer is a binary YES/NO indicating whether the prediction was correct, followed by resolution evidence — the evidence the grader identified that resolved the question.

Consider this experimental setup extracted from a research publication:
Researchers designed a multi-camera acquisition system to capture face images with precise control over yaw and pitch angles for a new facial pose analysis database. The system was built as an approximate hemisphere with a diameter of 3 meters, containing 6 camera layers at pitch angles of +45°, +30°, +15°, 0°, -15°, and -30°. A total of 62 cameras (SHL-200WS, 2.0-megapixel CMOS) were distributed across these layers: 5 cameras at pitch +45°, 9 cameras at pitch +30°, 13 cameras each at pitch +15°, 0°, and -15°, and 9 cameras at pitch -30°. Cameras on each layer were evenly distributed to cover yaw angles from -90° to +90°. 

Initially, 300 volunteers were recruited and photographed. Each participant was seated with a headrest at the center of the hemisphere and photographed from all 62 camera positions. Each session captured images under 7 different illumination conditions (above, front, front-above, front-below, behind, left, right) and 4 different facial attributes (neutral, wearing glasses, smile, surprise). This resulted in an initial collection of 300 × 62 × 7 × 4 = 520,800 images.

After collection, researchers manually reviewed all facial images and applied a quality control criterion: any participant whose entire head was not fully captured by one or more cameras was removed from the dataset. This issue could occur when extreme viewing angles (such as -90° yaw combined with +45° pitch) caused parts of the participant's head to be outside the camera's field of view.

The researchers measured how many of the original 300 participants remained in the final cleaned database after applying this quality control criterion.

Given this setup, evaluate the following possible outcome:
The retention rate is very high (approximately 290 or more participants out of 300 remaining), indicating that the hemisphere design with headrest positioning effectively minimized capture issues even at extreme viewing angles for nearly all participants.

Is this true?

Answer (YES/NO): NO